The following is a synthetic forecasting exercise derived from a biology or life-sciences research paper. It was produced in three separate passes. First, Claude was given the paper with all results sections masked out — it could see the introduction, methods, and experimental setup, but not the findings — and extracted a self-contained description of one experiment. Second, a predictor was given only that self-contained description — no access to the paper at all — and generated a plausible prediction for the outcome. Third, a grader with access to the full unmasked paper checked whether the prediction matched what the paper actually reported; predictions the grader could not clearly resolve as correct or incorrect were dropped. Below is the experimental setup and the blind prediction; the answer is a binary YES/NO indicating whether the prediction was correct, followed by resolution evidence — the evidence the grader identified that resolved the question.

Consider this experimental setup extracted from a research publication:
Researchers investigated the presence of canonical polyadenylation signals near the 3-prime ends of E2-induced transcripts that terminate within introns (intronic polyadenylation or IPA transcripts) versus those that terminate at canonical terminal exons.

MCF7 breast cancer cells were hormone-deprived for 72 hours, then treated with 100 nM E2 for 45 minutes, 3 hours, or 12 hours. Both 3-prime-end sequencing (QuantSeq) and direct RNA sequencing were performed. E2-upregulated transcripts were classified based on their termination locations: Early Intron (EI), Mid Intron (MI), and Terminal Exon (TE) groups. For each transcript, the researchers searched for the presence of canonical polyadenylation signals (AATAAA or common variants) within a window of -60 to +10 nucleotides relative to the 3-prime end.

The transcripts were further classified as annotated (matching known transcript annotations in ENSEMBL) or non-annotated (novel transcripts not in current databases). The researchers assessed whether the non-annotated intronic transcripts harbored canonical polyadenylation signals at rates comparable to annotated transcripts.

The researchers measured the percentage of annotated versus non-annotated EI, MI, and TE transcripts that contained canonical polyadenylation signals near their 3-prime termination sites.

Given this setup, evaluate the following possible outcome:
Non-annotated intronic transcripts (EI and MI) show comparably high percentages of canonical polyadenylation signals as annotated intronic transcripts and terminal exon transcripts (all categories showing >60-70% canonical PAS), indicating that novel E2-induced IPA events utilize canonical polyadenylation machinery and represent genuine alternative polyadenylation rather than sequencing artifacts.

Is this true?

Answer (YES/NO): YES